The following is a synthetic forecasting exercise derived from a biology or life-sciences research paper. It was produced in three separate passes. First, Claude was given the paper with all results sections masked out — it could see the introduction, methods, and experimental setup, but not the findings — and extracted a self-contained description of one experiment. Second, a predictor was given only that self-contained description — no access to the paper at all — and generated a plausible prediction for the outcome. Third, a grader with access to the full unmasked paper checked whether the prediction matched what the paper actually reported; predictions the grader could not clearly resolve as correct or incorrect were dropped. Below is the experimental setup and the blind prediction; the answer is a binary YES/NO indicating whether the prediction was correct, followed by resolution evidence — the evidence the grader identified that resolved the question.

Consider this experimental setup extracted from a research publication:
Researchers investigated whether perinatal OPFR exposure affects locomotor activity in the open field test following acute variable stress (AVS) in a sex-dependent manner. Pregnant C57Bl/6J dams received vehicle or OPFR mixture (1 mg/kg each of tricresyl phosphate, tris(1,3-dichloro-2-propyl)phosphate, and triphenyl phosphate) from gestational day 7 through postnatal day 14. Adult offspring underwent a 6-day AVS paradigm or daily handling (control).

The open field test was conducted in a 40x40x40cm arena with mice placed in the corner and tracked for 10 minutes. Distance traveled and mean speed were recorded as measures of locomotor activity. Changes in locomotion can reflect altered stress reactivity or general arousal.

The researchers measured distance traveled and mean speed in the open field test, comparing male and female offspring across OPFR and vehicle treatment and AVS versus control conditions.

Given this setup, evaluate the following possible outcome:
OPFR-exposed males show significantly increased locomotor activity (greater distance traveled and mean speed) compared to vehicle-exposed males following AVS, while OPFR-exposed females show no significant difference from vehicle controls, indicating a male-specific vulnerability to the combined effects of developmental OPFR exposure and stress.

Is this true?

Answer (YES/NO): NO